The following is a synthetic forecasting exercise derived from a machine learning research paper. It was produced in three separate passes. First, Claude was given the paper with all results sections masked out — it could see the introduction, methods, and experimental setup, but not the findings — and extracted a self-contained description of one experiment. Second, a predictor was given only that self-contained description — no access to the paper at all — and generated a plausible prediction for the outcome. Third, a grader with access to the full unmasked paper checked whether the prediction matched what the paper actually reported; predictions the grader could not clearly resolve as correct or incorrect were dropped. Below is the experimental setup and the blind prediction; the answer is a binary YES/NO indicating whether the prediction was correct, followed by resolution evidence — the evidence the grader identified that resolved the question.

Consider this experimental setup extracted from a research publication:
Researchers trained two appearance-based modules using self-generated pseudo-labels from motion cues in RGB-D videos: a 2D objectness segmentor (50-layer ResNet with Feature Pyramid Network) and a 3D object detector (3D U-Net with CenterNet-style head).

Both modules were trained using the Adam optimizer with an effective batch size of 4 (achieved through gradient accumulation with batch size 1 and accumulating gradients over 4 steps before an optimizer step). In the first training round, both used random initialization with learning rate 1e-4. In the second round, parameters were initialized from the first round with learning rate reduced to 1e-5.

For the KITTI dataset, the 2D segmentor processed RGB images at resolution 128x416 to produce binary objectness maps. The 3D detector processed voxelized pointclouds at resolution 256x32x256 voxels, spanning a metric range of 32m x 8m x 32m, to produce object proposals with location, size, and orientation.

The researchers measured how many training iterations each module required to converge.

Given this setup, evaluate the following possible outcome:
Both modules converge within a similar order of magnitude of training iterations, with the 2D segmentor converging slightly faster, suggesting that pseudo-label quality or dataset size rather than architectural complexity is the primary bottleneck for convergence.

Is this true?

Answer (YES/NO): NO